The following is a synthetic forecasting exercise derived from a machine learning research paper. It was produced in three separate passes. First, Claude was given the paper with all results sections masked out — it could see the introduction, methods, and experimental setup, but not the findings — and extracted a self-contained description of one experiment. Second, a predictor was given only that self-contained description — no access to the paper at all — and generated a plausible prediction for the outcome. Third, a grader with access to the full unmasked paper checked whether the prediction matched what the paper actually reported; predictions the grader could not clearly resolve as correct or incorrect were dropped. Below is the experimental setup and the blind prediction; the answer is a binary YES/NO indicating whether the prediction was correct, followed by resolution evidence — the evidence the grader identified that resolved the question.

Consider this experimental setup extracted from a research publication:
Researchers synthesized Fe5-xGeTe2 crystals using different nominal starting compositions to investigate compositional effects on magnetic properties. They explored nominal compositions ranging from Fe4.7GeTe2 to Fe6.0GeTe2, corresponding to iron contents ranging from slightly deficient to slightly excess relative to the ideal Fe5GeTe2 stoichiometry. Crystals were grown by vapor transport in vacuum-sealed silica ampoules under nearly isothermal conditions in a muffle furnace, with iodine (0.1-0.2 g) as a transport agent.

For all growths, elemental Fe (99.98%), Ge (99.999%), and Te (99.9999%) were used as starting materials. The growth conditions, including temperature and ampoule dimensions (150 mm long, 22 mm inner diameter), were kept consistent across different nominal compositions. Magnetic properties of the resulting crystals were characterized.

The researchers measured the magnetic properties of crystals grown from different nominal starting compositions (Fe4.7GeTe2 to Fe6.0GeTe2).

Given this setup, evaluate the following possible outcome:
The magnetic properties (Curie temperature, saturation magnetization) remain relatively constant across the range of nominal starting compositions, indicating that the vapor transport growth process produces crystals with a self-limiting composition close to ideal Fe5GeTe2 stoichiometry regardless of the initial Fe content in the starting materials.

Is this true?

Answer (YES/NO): YES